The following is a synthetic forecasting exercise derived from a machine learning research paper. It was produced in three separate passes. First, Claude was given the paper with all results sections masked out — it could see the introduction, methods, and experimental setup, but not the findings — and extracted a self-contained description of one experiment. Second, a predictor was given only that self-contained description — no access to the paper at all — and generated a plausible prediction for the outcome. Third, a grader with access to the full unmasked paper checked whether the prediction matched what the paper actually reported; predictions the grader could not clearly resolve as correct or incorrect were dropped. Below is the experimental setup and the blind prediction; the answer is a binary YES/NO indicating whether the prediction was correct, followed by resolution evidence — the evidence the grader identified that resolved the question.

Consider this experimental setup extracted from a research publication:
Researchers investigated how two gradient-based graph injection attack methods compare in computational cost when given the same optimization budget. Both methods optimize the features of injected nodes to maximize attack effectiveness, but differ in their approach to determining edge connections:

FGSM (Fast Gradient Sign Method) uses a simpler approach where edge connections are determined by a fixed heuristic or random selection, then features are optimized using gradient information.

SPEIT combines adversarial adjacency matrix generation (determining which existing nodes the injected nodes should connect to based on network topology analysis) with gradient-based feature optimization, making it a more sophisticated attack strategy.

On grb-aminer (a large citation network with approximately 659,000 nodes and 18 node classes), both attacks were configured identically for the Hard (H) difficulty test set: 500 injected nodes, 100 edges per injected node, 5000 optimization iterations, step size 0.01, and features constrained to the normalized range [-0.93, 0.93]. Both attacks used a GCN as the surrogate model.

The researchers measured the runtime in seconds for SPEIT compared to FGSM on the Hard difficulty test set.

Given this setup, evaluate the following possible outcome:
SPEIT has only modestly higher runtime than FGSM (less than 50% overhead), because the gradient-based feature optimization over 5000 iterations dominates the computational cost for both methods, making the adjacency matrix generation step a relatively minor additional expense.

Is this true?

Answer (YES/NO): YES